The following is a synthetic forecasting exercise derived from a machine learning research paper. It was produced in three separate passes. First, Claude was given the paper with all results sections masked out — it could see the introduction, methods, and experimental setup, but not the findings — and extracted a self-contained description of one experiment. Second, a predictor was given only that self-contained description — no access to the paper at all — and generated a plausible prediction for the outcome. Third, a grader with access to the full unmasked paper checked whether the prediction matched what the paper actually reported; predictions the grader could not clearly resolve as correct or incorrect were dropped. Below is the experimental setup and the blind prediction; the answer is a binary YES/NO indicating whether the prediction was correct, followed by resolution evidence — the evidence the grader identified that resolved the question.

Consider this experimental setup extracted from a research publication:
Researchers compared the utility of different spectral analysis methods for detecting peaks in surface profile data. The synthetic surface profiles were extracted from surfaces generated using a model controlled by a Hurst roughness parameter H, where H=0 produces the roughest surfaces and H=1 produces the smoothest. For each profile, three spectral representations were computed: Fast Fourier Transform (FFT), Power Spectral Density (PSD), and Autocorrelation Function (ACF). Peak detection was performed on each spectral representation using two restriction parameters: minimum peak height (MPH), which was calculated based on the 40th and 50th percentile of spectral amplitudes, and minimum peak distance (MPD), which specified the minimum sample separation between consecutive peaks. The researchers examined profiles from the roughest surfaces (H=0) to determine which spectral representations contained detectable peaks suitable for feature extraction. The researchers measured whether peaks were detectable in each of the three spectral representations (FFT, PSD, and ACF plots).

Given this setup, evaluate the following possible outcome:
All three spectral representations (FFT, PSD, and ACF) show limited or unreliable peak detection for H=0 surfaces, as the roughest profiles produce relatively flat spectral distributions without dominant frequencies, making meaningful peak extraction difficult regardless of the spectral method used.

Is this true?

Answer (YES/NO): NO